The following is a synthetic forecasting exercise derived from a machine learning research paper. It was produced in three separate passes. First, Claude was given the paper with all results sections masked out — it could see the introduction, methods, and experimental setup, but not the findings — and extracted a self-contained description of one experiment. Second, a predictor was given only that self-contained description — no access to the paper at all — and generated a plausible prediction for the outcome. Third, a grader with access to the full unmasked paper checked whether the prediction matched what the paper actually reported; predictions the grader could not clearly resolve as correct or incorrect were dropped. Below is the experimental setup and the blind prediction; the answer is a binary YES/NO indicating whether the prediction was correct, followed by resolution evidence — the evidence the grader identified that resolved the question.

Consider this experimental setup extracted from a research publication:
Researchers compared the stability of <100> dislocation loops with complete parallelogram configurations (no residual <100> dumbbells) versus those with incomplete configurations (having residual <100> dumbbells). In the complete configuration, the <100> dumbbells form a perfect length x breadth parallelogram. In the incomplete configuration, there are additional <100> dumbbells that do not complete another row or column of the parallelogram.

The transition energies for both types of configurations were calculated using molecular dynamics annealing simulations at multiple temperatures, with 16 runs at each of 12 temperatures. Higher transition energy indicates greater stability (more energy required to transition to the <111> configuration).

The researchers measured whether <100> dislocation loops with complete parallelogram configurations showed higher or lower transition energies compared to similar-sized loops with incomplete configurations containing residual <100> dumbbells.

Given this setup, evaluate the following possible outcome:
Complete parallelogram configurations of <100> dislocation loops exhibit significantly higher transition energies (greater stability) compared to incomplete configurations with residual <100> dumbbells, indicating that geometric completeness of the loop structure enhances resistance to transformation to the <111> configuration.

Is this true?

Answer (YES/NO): YES